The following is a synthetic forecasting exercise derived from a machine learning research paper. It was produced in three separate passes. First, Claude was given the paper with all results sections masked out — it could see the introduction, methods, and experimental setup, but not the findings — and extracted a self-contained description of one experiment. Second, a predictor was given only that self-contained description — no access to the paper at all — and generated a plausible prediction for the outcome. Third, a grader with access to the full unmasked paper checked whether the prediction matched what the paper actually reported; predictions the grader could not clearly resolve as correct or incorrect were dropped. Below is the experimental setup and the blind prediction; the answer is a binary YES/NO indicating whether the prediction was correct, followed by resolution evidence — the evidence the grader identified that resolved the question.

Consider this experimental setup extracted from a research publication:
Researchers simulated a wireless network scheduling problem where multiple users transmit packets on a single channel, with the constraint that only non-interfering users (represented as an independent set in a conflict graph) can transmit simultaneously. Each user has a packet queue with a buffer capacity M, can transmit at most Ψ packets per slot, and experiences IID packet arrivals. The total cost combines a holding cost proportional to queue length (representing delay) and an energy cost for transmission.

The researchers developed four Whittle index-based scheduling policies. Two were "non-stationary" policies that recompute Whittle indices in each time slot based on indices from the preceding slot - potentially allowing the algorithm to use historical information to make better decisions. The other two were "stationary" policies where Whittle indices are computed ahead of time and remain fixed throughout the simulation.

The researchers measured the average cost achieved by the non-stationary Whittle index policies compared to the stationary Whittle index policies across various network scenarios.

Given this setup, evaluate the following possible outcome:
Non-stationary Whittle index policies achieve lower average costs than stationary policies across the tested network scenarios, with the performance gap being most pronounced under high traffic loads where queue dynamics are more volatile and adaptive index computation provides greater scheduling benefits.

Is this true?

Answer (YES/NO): NO